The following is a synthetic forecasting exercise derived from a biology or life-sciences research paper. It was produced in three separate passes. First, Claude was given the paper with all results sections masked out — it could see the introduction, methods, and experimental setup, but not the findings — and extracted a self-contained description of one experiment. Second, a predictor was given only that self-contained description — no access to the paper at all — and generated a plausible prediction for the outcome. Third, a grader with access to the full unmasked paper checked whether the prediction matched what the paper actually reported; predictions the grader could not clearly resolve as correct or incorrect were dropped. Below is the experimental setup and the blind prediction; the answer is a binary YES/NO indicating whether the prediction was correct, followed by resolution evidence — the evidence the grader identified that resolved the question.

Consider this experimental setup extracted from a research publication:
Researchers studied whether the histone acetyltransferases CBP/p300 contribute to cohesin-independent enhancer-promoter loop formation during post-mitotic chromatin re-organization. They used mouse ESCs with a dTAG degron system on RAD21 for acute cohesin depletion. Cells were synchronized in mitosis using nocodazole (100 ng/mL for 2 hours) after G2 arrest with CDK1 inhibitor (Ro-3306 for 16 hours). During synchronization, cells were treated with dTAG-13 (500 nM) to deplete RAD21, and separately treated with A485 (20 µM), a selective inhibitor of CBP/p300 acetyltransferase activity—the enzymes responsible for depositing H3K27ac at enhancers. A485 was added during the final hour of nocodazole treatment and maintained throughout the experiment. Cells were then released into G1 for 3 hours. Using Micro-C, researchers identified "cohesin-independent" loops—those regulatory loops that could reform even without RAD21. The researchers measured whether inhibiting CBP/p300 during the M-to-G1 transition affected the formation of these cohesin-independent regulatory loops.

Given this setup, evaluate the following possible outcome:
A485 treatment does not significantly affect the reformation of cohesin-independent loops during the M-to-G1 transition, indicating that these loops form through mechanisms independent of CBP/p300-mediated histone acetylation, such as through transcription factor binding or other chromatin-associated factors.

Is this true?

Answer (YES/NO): YES